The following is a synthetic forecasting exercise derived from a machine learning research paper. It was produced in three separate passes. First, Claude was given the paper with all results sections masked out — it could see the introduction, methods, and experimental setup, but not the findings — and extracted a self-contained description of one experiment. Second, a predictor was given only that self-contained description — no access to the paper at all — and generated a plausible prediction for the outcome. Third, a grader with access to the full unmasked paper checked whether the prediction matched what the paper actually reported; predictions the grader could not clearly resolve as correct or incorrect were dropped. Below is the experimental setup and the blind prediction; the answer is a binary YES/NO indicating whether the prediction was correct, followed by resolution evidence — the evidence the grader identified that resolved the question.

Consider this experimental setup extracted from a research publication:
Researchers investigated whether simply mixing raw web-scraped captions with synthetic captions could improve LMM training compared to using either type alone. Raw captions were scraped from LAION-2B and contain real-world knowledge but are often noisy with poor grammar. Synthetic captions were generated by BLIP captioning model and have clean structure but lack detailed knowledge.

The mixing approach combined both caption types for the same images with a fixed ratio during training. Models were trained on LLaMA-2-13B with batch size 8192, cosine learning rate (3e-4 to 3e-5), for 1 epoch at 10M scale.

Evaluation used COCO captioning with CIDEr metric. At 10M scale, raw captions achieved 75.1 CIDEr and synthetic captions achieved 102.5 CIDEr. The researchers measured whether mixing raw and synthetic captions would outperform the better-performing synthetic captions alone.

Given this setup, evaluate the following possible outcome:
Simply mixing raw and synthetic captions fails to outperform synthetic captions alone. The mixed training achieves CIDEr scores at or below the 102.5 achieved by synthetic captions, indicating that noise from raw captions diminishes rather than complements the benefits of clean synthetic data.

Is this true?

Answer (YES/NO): YES